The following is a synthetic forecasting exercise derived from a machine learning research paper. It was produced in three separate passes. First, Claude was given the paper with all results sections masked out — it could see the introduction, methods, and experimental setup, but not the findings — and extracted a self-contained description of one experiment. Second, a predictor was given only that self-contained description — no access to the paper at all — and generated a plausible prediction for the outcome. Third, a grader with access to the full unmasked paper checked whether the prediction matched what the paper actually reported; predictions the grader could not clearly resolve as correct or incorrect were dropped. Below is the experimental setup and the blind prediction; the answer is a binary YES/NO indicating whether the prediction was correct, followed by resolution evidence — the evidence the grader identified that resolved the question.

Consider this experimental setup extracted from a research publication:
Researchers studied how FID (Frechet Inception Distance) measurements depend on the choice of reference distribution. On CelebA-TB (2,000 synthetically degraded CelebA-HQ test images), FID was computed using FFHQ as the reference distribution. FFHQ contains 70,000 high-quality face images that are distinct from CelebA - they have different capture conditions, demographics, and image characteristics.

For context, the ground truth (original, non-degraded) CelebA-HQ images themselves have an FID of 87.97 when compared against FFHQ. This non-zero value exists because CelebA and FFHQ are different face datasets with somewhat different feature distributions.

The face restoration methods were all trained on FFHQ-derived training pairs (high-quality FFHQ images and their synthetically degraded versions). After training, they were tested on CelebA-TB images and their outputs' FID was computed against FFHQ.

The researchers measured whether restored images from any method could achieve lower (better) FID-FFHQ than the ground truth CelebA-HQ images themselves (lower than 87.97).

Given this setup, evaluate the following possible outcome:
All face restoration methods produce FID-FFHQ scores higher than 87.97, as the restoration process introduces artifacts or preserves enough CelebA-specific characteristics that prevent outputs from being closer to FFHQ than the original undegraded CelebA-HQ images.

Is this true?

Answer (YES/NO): NO